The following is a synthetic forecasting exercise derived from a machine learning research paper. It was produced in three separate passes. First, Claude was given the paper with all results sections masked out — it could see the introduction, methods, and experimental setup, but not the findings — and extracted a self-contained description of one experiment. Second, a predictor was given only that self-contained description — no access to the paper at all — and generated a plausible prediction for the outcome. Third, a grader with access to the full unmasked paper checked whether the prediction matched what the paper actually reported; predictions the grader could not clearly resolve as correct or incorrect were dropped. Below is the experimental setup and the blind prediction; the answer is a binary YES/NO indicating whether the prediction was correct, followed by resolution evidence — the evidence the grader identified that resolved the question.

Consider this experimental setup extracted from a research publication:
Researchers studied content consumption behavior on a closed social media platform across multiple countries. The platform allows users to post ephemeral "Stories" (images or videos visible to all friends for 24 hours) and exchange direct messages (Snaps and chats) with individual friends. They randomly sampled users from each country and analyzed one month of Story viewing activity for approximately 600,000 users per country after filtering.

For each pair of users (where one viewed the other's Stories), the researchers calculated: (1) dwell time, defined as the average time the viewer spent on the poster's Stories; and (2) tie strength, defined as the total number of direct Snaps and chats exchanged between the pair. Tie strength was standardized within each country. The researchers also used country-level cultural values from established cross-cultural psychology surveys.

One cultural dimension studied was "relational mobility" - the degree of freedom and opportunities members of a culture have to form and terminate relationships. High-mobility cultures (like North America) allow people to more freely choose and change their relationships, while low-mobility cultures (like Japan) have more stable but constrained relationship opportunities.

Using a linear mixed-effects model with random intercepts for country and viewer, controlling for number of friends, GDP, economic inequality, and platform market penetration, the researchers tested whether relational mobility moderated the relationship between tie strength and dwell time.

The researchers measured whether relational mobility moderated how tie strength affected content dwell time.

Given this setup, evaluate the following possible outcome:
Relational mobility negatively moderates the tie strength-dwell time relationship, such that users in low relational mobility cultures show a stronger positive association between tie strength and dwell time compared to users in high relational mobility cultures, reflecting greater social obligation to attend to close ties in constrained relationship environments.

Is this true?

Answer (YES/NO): YES